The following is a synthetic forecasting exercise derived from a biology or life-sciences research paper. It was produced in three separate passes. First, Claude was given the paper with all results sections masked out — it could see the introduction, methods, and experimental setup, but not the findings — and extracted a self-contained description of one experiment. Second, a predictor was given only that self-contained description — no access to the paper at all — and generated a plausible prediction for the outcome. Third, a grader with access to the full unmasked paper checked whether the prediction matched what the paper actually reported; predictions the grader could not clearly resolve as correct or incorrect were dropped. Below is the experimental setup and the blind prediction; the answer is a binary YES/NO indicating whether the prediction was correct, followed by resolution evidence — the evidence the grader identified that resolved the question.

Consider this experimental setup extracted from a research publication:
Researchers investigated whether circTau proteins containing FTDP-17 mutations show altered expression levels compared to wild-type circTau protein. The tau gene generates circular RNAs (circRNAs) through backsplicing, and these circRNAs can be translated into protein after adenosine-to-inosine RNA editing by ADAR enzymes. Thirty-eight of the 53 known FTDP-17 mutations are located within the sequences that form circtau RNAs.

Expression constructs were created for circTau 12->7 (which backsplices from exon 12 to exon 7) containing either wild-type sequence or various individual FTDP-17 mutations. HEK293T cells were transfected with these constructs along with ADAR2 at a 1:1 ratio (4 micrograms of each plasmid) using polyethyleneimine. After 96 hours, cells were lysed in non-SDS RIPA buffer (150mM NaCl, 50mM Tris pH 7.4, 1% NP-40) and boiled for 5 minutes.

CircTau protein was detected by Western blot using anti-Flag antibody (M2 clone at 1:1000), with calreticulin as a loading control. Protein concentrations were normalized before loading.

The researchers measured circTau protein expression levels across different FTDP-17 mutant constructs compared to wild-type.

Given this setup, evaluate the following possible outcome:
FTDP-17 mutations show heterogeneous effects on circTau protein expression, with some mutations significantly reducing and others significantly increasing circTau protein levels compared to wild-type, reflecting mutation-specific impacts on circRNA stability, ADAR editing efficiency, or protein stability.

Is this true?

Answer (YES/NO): NO